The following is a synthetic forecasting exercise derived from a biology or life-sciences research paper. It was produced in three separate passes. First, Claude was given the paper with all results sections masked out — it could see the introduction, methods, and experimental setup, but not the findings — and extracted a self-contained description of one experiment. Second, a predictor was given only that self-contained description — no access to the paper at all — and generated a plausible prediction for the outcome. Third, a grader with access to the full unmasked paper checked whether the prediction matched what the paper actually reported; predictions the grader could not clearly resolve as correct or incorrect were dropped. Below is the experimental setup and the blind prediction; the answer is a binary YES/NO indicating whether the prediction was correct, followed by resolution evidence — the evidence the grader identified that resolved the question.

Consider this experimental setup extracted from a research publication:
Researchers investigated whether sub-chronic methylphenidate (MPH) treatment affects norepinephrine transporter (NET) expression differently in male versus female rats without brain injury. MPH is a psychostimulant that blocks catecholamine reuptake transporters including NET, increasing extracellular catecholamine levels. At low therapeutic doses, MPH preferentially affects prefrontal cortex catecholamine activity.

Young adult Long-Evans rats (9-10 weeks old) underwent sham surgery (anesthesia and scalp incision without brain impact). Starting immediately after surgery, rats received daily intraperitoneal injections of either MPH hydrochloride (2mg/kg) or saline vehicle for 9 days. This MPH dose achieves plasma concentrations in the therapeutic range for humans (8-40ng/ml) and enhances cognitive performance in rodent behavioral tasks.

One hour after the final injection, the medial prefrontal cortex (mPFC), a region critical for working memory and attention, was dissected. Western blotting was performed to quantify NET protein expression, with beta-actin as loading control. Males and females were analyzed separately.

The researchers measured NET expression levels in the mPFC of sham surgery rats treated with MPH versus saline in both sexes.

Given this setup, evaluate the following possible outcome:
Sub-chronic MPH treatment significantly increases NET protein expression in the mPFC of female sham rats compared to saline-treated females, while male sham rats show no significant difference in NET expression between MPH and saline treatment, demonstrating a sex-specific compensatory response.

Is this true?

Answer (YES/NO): NO